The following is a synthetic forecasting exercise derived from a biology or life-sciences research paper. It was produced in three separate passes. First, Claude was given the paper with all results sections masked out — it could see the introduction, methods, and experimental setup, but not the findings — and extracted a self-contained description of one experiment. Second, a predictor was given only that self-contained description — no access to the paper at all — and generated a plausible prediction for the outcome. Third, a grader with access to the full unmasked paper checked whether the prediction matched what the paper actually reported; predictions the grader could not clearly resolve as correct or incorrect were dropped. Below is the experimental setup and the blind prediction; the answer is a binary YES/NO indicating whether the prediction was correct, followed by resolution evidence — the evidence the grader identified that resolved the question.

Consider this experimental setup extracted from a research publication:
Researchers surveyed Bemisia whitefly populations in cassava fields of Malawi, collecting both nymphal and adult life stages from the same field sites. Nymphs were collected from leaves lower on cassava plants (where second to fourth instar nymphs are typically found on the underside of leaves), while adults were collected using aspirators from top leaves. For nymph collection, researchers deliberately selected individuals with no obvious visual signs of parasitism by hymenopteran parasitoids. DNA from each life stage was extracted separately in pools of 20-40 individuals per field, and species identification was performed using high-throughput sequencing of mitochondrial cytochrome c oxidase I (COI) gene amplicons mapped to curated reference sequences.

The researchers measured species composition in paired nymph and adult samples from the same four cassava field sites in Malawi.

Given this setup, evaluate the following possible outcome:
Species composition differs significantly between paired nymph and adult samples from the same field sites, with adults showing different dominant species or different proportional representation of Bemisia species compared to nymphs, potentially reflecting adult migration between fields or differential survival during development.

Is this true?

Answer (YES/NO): YES